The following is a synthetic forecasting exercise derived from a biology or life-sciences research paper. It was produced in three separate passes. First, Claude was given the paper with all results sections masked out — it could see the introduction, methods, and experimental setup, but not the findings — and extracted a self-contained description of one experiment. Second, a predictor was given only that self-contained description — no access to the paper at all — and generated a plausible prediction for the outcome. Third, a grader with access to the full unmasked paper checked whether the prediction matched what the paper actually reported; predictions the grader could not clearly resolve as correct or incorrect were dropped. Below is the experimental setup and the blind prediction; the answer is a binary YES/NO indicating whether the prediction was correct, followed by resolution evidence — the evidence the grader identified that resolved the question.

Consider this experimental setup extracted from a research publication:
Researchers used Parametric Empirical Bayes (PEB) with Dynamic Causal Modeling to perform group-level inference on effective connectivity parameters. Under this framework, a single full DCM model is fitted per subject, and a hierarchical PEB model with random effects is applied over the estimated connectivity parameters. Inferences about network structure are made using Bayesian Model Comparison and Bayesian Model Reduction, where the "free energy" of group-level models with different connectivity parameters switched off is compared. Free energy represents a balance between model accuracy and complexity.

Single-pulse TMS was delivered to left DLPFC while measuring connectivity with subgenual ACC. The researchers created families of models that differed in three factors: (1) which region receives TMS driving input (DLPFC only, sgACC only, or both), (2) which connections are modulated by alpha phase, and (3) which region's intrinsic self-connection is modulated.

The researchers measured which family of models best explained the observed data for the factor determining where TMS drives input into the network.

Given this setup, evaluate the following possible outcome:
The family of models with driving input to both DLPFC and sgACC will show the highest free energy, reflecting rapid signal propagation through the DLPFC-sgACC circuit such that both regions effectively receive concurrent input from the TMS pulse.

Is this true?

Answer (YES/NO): NO